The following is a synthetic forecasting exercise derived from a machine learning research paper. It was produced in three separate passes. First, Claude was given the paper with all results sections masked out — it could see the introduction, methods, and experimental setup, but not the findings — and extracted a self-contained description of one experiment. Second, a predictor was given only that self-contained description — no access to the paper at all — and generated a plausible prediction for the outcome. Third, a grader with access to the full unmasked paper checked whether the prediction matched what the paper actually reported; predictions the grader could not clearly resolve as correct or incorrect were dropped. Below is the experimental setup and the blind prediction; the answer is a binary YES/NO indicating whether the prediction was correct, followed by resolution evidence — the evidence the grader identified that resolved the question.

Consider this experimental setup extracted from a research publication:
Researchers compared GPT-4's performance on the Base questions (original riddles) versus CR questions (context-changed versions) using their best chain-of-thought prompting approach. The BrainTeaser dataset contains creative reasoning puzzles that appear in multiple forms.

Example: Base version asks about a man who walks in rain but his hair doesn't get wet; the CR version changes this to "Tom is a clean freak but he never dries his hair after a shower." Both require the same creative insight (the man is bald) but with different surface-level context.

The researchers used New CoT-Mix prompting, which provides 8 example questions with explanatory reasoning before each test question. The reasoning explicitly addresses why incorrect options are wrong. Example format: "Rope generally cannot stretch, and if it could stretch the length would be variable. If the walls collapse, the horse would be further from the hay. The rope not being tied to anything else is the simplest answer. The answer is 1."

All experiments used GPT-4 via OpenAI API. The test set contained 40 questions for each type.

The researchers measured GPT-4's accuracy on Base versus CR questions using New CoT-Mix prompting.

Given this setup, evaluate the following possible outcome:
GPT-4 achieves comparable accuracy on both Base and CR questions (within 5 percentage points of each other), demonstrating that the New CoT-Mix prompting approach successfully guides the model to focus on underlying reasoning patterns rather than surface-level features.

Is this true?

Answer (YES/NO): NO